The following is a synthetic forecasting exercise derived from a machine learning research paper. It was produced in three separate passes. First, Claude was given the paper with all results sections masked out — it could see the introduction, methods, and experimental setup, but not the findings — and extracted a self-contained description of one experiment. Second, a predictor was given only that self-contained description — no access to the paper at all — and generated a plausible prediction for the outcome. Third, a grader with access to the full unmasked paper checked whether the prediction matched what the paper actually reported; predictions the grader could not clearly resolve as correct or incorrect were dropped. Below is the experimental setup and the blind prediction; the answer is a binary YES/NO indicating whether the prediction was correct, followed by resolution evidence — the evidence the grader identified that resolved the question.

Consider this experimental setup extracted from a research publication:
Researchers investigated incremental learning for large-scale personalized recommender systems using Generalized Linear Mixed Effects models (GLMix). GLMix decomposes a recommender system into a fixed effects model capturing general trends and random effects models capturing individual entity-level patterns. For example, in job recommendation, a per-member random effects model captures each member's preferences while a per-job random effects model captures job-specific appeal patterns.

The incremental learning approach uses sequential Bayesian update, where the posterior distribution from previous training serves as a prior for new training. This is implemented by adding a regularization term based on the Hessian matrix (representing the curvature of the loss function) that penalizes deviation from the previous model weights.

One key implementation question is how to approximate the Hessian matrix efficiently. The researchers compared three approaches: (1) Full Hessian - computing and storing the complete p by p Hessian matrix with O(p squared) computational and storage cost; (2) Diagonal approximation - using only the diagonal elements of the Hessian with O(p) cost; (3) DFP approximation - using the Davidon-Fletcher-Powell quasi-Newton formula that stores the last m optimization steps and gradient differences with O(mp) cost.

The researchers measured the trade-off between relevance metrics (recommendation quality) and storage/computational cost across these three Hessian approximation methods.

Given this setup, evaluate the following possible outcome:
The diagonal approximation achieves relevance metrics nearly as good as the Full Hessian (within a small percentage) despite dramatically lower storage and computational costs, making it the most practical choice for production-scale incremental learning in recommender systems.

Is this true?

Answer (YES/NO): YES